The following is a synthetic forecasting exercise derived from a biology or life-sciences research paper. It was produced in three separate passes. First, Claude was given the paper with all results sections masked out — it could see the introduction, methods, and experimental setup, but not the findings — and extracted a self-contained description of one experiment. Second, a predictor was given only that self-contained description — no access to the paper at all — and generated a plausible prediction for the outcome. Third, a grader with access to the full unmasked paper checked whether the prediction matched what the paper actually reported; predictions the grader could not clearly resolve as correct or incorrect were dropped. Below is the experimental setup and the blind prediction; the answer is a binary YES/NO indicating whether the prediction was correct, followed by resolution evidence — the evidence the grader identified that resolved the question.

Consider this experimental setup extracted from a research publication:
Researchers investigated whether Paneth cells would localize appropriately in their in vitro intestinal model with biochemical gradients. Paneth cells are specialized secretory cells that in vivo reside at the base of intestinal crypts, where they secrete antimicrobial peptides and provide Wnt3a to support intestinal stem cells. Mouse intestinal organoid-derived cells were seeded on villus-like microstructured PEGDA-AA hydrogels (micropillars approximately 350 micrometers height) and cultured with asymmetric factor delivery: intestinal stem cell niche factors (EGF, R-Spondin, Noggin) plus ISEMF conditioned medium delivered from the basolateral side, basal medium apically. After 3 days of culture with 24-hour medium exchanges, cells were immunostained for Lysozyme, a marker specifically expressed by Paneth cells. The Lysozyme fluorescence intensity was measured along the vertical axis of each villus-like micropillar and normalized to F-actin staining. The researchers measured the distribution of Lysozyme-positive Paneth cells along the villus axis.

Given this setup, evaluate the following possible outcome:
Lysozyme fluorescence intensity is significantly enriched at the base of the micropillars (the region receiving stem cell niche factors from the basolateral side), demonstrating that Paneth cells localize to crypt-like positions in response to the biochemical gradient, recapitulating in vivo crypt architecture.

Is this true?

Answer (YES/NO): NO